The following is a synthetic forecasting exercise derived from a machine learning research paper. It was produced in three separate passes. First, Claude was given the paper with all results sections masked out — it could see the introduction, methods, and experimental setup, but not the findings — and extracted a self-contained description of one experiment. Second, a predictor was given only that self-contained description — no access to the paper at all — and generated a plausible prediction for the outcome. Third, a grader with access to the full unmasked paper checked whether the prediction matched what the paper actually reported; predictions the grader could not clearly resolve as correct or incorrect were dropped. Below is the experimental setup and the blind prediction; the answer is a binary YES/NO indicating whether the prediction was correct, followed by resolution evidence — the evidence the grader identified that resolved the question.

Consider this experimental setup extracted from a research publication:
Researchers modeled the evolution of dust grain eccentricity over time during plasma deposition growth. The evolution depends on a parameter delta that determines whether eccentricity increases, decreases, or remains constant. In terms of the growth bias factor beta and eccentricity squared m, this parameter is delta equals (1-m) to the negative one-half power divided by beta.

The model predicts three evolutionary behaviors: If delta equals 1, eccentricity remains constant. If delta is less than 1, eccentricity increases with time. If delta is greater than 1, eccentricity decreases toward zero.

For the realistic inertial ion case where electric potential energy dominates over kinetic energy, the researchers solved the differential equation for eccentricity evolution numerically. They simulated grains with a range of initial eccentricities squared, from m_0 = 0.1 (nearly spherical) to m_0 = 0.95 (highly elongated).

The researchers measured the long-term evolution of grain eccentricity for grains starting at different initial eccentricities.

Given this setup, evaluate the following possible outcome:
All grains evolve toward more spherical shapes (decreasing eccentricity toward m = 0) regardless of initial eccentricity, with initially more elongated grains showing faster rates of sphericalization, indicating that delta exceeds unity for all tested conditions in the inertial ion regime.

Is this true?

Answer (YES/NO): NO